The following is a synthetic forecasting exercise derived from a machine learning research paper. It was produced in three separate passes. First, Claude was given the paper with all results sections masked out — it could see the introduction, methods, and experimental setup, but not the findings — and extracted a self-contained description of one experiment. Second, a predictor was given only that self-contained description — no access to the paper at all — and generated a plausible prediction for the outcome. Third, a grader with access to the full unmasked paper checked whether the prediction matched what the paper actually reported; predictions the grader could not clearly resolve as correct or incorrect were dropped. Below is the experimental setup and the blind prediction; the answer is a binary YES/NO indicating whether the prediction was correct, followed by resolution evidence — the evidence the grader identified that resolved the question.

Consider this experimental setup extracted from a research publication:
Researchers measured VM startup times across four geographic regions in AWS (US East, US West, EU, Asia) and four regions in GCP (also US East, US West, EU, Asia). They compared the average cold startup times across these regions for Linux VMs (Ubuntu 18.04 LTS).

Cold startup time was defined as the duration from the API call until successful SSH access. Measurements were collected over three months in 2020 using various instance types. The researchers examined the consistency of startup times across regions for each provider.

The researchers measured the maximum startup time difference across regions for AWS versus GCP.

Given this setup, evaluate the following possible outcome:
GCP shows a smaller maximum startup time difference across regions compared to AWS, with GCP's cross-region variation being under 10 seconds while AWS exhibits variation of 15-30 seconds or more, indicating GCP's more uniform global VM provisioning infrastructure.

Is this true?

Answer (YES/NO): NO